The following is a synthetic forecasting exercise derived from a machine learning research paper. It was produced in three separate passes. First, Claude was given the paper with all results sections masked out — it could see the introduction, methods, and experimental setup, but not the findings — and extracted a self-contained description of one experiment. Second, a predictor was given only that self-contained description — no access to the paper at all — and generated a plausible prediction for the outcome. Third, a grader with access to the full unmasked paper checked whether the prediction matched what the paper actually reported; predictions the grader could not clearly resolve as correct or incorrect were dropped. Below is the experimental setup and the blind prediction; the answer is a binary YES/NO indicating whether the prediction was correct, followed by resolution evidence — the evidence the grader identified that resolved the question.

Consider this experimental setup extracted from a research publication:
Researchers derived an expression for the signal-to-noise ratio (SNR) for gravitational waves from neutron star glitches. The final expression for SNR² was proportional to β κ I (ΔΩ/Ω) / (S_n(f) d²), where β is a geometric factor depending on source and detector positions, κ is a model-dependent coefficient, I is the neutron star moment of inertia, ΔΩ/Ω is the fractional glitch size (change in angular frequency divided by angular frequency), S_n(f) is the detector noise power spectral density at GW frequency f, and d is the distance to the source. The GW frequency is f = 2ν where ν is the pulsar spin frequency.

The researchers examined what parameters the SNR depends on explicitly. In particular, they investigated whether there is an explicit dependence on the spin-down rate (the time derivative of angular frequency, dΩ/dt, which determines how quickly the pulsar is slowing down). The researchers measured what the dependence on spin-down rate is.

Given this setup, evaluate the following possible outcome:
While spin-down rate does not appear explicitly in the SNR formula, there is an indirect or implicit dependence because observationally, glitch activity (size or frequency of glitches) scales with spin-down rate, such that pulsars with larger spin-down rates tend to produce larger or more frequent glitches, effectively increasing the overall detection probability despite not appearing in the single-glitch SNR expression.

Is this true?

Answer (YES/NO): YES